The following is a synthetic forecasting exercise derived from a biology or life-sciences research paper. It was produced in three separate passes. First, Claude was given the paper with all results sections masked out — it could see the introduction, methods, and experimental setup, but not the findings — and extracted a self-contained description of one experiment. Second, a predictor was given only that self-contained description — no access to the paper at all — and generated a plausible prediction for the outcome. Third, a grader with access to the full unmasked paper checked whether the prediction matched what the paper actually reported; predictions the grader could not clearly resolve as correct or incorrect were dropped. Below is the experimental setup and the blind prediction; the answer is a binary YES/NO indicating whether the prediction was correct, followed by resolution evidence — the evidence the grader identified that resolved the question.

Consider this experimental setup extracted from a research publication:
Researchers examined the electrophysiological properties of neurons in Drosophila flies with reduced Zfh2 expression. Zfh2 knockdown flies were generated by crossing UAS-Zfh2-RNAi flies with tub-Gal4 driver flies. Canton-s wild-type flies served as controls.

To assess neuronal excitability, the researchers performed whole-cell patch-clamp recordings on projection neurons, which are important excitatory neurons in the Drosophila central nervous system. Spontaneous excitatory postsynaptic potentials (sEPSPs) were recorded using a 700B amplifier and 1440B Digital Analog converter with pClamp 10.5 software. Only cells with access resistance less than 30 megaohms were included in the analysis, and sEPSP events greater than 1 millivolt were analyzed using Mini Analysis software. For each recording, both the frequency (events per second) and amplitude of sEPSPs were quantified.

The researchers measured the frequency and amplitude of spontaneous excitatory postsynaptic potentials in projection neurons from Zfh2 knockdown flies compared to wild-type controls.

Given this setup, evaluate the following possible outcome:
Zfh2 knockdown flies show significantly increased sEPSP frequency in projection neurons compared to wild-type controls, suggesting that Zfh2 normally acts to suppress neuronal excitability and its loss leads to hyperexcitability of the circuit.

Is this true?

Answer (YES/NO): YES